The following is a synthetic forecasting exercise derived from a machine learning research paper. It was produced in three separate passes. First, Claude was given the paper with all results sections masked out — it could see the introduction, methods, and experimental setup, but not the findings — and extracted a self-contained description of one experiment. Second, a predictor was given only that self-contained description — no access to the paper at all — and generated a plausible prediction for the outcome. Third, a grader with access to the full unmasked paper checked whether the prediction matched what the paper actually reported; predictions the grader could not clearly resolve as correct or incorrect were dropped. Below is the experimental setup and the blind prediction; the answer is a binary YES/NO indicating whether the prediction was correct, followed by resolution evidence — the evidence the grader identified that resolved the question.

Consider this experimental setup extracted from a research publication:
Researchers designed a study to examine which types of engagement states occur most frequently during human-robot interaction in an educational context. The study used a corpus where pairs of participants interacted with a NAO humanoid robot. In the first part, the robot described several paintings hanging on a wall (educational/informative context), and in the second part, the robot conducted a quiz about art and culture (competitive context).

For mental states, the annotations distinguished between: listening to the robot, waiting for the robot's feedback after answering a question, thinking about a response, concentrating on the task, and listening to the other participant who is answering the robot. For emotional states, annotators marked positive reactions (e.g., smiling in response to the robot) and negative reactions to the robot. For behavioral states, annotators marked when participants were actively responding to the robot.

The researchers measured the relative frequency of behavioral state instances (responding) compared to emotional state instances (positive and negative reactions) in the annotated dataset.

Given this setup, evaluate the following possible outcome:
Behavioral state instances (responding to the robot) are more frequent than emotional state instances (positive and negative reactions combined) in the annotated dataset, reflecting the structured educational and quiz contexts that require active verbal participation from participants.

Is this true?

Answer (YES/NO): YES